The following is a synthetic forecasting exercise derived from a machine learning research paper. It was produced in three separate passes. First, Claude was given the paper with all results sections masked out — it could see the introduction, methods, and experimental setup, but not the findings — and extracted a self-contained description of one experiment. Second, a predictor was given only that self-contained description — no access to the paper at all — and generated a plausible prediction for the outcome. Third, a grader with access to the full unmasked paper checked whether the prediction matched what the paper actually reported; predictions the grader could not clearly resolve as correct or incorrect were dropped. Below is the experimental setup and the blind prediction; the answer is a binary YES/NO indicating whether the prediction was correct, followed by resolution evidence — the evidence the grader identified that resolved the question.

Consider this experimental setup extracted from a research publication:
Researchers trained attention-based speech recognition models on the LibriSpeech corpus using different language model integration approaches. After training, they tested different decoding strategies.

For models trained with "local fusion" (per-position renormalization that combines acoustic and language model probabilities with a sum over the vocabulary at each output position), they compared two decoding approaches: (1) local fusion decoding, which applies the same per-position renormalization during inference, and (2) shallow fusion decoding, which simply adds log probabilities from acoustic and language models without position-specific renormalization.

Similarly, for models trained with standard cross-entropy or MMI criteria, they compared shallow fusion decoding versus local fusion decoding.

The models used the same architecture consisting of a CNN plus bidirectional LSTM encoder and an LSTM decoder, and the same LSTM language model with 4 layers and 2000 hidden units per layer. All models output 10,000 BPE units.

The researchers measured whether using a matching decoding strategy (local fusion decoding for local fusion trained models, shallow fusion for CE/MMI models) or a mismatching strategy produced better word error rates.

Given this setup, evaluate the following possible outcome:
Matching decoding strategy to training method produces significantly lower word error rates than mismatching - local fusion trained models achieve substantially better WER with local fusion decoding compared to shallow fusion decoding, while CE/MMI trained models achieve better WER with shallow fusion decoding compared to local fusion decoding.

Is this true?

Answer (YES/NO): NO